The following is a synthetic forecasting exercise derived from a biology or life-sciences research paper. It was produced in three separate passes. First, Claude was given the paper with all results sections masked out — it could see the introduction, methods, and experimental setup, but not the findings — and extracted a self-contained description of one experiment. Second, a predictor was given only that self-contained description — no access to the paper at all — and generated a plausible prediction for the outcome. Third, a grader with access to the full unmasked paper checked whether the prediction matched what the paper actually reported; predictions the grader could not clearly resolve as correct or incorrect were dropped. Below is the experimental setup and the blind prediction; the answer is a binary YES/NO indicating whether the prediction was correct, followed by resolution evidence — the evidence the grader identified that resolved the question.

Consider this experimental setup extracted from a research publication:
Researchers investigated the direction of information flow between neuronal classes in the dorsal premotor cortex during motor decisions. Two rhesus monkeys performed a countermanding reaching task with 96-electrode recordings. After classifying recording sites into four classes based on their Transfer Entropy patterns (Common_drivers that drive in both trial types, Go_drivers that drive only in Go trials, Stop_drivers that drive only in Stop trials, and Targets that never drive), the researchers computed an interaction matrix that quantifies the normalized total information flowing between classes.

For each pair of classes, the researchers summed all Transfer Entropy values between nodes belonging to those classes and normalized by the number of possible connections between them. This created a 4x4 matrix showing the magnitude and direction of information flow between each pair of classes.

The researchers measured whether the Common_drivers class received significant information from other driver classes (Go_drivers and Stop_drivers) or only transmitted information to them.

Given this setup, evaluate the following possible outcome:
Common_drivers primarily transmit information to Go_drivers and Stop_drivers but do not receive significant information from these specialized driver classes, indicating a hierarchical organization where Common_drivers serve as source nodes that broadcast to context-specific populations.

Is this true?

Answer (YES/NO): YES